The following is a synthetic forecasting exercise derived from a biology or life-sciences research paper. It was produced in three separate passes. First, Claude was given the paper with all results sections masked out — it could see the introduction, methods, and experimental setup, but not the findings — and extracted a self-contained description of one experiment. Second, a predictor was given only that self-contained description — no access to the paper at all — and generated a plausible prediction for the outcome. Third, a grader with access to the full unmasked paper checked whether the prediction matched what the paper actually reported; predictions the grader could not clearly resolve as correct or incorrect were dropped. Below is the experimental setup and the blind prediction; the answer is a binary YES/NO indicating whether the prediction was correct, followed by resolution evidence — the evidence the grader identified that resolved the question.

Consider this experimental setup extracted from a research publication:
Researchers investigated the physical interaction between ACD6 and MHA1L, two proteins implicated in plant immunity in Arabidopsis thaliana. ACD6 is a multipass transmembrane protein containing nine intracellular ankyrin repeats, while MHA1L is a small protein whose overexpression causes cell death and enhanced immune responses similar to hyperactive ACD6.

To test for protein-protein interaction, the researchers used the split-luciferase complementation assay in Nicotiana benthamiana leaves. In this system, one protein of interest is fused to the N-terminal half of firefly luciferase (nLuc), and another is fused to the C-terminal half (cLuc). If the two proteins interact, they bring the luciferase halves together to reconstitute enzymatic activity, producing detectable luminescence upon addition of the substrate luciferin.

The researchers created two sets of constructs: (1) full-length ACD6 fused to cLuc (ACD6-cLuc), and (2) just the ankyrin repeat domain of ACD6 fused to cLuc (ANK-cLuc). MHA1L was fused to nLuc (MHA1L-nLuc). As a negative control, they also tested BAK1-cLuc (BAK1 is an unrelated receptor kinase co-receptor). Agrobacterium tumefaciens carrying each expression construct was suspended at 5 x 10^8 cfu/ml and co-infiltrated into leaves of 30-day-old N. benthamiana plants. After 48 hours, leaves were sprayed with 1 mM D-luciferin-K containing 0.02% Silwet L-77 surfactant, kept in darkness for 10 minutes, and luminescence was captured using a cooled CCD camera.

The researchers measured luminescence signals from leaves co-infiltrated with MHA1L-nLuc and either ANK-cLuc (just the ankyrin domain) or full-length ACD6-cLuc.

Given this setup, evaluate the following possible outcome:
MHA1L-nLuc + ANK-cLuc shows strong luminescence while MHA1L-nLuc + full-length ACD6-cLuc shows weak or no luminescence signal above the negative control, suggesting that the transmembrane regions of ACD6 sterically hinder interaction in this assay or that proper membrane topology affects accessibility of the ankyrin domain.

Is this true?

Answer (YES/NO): NO